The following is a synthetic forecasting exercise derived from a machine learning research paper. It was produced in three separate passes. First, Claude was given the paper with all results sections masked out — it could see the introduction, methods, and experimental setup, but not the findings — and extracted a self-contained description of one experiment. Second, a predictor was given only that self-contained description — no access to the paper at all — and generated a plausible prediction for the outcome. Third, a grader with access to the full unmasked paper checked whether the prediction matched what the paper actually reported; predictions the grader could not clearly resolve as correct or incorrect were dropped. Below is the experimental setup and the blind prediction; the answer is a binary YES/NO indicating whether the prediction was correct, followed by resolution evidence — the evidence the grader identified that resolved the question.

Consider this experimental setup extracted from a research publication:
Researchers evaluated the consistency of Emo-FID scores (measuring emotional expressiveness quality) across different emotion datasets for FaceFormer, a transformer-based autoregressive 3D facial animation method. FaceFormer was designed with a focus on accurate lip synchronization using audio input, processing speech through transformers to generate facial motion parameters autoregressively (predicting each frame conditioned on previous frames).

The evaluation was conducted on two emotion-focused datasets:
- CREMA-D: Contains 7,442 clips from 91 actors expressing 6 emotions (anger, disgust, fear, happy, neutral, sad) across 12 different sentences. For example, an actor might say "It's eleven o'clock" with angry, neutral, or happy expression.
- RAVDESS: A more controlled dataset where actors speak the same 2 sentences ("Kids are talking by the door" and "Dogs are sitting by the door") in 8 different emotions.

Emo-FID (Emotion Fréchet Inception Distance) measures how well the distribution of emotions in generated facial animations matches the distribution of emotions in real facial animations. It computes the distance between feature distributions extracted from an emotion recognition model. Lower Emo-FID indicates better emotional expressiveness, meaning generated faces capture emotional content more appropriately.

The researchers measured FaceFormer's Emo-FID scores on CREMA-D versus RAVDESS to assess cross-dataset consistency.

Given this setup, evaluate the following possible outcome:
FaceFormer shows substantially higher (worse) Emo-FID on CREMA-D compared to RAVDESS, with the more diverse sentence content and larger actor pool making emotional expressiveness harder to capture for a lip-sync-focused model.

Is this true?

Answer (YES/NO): NO